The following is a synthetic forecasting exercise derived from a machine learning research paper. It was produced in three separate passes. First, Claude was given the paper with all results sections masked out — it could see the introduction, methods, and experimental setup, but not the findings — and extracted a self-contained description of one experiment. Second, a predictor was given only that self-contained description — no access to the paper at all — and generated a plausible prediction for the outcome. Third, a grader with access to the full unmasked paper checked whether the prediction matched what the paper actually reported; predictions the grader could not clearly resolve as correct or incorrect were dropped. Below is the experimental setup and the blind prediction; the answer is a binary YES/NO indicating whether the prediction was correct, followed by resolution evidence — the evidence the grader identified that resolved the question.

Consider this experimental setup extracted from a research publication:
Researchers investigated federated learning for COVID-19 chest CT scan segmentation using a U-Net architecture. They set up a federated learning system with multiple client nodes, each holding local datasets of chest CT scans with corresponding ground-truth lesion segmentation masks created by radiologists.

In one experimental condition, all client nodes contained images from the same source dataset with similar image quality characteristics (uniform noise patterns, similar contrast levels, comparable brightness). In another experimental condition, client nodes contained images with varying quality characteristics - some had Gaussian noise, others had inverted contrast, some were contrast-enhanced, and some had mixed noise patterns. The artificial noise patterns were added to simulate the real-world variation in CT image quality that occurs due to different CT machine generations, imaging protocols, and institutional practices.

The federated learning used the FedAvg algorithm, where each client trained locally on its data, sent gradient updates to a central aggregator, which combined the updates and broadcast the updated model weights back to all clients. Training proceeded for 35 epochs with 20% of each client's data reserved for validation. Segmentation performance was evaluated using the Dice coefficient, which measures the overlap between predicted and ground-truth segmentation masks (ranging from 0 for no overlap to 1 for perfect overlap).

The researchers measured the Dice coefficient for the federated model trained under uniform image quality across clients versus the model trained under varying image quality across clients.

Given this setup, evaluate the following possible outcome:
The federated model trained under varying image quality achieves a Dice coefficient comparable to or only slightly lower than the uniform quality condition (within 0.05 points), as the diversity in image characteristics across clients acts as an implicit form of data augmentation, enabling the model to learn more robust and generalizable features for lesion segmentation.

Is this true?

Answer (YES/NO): NO